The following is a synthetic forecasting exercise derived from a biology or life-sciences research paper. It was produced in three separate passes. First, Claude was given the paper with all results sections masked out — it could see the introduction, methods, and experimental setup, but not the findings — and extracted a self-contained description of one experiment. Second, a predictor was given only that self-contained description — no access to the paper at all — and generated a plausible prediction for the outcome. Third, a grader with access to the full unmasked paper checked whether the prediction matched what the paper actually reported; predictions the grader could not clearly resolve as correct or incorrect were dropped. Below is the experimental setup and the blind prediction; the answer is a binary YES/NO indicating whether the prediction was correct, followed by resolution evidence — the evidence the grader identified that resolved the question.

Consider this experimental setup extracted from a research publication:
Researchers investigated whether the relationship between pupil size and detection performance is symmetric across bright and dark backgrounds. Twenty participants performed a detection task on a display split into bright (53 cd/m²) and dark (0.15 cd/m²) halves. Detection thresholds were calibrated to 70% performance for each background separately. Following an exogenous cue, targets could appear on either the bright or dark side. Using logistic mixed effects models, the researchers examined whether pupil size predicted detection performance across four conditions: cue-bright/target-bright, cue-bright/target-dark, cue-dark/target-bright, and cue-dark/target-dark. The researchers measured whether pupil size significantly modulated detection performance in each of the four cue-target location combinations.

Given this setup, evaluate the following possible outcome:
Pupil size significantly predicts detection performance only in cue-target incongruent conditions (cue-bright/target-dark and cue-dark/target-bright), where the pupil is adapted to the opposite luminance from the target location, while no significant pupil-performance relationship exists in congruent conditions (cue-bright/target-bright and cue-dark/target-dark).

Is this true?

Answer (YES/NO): NO